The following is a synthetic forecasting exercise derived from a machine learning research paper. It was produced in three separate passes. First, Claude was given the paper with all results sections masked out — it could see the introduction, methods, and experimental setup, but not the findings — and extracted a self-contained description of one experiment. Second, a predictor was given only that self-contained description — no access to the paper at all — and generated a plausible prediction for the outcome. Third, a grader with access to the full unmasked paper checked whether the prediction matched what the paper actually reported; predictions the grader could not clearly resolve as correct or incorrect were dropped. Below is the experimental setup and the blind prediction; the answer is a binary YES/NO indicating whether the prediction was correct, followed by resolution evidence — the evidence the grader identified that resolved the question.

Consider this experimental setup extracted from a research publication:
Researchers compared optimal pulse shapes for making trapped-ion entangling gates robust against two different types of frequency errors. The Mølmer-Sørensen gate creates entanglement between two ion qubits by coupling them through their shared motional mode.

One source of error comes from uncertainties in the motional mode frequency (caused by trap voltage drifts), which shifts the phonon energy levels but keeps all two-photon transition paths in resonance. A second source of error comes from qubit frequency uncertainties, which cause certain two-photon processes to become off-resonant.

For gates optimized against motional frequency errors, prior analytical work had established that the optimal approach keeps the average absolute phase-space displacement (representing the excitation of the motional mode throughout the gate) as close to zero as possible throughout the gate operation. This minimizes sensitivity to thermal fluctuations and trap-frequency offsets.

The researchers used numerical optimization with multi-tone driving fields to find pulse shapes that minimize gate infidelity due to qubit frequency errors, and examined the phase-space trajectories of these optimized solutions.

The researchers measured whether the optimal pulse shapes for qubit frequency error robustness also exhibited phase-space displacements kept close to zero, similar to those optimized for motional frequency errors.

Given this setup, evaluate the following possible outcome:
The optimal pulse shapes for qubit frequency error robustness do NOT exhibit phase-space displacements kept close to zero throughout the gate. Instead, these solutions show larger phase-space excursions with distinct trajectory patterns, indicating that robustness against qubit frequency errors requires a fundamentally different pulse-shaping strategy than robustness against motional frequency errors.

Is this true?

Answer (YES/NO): YES